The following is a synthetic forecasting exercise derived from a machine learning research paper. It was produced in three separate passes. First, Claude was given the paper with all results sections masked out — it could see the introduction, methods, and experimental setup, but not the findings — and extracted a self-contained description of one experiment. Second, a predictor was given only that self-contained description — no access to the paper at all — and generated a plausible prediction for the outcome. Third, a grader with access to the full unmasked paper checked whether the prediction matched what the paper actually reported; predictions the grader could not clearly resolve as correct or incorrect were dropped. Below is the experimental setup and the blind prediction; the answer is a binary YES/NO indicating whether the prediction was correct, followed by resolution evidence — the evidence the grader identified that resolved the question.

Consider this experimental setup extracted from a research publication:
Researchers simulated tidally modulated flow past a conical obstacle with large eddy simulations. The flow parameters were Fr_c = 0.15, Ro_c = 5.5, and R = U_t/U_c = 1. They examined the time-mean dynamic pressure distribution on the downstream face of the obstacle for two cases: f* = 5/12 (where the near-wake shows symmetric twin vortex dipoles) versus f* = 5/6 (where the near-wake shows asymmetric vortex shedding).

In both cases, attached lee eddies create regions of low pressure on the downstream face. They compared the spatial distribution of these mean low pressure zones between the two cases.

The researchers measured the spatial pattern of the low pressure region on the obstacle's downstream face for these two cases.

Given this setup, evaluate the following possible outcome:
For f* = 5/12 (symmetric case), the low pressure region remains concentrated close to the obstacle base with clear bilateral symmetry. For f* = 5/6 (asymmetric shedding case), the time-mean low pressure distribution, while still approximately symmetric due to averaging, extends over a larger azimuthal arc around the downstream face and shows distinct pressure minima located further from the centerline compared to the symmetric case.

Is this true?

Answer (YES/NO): NO